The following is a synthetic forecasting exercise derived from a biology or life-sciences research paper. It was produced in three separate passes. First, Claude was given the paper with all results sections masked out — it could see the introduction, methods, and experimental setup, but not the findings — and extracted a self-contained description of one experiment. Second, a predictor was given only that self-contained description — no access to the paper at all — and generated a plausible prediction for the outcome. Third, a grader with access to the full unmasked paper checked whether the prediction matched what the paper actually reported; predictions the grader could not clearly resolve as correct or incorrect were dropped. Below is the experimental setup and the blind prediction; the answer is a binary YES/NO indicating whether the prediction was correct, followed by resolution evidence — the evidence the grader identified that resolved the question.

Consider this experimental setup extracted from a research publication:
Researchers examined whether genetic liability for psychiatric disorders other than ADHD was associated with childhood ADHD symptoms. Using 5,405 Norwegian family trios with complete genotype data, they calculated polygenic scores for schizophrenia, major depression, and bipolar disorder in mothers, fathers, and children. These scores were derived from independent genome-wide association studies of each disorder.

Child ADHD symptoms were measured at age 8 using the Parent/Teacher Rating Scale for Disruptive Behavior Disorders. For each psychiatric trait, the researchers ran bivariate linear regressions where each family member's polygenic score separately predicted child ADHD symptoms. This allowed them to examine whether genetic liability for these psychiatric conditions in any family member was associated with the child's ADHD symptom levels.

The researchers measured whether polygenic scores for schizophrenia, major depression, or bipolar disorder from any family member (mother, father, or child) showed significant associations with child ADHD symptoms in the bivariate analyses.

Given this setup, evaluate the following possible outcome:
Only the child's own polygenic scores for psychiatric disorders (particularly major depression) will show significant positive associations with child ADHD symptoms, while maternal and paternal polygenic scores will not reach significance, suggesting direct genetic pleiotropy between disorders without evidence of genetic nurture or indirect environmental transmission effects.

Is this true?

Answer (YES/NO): NO